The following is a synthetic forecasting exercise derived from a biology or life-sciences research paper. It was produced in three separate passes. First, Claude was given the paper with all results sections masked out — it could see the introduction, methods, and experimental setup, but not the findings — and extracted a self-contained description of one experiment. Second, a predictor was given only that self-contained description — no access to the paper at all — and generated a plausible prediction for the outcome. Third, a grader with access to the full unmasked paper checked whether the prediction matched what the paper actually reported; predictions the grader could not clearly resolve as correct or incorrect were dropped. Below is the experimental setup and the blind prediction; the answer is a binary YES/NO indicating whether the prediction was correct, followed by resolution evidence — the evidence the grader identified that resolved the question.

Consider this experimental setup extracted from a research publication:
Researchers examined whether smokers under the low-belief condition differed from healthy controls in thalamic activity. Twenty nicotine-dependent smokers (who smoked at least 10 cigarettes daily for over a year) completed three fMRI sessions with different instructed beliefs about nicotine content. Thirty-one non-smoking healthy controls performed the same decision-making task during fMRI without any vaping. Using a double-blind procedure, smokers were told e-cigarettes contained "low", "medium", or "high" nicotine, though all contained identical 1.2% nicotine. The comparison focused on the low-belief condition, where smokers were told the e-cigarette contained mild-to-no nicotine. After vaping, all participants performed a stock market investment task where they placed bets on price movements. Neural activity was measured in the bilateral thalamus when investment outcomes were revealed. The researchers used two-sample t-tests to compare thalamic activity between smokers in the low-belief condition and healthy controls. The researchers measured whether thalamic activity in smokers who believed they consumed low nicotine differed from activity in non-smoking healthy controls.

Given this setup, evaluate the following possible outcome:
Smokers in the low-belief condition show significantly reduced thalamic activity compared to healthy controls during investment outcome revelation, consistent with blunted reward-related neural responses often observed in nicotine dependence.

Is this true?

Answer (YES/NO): NO